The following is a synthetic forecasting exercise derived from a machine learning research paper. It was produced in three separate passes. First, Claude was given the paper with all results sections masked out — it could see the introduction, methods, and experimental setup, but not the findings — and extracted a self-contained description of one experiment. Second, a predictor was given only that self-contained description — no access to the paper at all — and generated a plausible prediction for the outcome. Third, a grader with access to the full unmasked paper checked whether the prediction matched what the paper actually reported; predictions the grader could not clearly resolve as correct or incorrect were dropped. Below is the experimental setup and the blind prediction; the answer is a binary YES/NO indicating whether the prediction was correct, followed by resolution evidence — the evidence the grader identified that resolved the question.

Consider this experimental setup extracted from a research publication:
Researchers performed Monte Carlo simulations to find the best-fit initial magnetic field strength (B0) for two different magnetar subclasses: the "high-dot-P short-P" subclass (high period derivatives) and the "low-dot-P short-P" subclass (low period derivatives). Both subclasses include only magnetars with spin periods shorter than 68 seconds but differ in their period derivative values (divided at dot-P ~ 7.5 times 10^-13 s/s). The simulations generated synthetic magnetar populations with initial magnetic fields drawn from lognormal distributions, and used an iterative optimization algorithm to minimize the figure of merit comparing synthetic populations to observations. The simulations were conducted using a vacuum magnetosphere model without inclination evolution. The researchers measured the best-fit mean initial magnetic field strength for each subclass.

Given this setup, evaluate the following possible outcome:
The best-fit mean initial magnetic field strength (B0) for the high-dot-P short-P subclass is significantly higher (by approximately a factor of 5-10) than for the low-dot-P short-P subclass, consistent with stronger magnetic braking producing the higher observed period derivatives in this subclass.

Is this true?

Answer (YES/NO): NO